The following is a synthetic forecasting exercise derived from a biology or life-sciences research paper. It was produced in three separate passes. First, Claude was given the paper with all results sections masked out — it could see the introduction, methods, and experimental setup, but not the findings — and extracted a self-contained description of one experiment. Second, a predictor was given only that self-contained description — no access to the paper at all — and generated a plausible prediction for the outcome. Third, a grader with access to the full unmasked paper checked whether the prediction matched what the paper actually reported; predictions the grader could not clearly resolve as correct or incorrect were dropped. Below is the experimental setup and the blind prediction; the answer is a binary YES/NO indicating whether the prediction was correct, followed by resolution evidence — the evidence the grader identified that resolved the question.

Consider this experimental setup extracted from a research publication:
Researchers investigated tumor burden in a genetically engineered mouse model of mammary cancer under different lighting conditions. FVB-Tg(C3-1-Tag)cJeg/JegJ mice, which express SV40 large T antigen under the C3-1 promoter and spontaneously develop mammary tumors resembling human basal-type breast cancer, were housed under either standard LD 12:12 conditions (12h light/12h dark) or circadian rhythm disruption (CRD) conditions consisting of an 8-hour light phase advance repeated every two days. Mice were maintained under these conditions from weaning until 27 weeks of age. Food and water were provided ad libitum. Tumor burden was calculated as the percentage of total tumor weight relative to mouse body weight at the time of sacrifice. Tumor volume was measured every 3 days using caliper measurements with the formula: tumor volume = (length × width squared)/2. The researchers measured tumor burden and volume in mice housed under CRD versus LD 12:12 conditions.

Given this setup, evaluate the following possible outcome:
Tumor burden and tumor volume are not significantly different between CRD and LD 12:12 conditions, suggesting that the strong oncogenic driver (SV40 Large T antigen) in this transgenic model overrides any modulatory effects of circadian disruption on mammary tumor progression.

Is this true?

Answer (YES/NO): NO